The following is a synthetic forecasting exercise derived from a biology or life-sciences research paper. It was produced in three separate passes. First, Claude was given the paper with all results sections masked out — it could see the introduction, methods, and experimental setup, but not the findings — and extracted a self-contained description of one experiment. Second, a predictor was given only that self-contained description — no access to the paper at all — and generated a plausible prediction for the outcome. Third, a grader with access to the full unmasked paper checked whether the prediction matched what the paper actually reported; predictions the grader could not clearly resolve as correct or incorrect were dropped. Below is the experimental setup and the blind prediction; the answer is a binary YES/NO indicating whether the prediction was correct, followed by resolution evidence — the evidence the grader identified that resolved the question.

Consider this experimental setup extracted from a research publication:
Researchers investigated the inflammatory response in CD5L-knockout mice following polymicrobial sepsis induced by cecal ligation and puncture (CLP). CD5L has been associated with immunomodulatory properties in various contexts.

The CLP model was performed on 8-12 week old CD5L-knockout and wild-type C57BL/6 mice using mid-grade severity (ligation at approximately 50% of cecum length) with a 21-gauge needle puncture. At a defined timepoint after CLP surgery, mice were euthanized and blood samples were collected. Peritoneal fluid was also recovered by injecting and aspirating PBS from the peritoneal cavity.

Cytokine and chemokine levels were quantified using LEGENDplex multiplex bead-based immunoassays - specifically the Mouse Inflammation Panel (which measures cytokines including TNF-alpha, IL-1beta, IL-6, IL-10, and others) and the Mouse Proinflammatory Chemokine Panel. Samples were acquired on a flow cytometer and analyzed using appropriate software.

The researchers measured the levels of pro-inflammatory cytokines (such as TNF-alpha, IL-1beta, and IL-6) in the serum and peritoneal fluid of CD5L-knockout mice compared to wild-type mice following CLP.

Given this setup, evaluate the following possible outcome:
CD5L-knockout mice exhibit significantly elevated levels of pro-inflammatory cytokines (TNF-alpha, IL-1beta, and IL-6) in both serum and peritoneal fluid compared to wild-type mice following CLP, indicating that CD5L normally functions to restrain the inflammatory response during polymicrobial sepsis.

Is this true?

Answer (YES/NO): NO